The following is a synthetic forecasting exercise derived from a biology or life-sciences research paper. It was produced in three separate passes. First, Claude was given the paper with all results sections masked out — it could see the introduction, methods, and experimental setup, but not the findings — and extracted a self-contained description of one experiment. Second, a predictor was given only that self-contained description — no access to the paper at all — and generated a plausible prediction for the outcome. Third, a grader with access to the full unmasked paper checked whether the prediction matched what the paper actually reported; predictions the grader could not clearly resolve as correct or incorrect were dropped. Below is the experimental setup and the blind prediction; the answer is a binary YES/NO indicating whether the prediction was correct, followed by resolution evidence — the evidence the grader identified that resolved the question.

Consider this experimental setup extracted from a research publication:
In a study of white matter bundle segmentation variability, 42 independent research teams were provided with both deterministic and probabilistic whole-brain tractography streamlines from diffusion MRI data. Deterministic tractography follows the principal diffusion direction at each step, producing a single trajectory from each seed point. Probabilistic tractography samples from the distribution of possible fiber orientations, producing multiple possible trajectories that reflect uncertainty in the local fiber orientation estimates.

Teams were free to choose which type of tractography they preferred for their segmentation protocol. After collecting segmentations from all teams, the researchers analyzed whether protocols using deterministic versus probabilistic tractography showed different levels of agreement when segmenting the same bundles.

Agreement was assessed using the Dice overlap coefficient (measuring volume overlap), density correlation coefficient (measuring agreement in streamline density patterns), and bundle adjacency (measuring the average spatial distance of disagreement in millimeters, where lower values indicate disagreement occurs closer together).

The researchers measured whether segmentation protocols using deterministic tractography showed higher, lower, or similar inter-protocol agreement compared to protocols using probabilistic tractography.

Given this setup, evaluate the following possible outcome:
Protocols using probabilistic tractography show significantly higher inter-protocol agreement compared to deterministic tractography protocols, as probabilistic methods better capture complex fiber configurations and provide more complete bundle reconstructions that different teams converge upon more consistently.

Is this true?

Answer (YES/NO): NO